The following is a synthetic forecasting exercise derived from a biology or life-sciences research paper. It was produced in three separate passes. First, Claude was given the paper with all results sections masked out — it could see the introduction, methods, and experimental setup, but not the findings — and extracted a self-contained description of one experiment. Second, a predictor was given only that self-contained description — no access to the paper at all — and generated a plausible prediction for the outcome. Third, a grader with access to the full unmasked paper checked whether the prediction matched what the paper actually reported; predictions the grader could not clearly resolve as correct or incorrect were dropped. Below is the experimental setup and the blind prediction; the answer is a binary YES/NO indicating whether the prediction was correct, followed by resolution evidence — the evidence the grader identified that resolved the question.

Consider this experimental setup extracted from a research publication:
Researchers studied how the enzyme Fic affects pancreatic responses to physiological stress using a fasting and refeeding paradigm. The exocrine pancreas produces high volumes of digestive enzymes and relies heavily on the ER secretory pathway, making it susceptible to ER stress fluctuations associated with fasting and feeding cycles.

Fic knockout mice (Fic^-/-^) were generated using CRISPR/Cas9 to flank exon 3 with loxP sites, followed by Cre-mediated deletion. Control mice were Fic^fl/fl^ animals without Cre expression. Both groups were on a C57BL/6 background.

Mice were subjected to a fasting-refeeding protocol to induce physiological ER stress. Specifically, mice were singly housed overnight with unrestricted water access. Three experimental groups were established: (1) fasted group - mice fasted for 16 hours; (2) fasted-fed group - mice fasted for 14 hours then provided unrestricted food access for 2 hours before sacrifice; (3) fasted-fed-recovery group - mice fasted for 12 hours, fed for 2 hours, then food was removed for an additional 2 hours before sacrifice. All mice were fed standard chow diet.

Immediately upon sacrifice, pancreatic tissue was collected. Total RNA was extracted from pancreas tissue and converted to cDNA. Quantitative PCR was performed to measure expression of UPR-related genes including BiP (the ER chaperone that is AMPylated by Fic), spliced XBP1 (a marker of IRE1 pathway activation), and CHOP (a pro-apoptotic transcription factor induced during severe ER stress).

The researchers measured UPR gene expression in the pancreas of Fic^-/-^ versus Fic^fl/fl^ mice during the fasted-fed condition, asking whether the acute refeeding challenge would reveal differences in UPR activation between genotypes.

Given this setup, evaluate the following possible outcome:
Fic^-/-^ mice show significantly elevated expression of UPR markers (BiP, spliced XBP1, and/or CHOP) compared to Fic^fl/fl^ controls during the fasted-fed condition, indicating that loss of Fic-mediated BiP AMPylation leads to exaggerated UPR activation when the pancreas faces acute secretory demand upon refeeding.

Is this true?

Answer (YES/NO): YES